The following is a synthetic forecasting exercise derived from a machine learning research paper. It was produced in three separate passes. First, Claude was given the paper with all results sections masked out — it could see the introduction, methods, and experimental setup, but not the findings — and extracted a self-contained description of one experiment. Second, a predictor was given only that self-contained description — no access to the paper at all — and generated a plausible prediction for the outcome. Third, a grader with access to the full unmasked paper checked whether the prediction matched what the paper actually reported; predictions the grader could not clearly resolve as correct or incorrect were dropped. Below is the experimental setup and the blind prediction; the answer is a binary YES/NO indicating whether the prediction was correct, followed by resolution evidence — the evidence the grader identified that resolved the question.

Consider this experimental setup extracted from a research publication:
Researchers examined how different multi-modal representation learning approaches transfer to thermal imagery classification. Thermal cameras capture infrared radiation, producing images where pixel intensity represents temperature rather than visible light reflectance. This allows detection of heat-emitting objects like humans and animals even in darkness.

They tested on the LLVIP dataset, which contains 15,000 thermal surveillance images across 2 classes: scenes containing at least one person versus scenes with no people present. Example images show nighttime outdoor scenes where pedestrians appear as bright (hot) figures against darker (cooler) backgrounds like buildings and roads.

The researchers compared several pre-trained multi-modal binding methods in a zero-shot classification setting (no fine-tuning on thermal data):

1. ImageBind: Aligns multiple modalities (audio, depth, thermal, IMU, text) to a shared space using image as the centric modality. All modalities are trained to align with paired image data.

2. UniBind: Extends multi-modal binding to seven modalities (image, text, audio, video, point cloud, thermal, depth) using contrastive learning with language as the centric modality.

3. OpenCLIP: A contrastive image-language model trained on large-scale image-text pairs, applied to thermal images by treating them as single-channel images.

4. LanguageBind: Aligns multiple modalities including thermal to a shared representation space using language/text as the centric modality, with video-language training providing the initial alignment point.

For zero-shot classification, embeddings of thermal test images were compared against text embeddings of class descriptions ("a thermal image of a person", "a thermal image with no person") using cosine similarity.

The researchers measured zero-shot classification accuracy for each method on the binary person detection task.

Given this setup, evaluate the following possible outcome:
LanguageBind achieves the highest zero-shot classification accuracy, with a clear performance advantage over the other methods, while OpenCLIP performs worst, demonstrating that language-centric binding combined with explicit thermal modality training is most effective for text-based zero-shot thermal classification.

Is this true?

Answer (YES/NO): NO